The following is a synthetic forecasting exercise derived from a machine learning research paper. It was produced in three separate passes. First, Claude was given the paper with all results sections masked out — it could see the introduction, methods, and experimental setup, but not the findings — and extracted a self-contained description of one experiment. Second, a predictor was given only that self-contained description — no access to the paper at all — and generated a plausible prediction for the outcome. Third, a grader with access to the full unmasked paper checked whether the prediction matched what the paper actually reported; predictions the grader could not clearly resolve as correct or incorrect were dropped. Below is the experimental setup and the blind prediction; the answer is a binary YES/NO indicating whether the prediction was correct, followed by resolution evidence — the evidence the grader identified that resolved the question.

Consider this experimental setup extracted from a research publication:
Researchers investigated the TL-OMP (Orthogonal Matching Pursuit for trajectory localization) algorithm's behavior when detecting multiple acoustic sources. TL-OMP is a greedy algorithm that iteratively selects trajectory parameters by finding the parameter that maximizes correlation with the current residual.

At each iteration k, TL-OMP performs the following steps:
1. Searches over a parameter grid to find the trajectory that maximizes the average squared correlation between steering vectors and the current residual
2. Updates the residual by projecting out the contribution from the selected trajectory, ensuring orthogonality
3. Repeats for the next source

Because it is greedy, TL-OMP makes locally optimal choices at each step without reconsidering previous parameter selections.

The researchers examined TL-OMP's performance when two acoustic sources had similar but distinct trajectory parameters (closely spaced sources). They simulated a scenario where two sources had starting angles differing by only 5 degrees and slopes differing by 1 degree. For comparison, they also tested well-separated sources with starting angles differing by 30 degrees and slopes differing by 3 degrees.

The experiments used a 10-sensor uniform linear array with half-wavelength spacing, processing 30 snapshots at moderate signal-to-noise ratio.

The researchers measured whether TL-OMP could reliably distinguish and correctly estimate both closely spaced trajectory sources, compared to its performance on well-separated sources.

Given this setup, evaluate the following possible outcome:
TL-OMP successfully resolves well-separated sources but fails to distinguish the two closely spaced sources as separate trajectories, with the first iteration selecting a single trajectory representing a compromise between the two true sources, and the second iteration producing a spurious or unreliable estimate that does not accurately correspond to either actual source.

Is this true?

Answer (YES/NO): NO